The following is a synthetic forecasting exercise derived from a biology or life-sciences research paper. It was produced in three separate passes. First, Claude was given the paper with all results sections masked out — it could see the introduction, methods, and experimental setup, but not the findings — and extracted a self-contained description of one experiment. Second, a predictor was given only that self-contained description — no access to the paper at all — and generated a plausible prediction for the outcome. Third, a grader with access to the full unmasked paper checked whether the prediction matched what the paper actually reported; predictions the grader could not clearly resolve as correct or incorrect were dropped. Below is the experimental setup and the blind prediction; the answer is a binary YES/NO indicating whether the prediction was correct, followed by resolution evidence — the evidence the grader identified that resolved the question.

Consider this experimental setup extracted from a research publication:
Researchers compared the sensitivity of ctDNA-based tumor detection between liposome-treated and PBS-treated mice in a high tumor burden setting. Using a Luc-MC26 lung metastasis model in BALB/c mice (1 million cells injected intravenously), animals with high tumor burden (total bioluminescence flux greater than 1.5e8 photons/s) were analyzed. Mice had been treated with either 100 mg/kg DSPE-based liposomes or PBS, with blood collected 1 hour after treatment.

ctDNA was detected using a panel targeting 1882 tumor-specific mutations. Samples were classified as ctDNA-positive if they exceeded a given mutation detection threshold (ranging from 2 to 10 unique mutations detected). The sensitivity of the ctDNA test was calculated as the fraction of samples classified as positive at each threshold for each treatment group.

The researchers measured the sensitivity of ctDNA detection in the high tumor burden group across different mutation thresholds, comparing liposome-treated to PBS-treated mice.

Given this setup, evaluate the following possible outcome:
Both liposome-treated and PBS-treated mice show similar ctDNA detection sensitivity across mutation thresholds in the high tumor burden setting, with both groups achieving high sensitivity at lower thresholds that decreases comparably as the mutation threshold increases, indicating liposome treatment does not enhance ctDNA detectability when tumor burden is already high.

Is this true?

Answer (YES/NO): NO